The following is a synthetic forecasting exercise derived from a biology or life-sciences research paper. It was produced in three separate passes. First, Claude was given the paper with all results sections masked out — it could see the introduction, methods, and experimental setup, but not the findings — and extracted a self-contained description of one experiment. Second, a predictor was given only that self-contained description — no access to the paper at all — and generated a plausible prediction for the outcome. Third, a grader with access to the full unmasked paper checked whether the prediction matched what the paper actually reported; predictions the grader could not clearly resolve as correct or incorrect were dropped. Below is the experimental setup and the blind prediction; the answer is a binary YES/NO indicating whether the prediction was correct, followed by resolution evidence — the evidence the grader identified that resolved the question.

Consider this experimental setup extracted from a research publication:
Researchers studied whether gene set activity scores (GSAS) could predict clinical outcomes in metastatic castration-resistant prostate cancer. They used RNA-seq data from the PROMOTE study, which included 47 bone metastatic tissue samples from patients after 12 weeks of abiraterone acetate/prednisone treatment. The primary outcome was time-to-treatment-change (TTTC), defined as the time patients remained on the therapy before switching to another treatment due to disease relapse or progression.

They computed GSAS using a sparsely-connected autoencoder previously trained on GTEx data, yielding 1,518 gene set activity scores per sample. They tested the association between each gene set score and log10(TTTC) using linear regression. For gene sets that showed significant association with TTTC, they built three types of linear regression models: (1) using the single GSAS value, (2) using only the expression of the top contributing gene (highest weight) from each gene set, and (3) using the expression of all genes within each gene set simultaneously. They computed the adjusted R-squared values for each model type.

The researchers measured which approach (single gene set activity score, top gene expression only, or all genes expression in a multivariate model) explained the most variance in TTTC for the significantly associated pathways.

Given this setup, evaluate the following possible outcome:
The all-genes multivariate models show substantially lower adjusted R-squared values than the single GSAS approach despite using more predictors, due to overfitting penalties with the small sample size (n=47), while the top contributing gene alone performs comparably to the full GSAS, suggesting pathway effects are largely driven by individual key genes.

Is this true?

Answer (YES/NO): NO